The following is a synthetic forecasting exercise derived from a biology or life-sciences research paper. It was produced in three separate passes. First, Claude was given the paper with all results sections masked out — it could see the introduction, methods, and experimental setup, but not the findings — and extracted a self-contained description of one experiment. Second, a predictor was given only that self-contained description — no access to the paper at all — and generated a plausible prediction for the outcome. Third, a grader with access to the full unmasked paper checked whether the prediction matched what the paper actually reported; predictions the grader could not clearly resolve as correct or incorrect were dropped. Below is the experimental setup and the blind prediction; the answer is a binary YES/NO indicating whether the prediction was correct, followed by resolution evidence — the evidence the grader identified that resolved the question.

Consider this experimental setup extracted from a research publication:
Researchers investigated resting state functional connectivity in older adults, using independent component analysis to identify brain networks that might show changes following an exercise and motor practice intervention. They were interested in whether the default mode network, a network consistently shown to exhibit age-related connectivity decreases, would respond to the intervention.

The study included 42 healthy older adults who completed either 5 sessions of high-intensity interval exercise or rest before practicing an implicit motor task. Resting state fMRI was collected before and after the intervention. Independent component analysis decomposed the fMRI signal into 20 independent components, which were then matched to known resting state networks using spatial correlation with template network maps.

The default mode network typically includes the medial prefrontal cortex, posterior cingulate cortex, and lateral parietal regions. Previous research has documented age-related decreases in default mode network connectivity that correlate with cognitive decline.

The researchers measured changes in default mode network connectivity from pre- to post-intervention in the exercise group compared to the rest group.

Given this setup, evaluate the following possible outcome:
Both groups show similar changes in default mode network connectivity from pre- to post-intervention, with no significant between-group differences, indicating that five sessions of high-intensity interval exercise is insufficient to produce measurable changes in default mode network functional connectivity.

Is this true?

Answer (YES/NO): YES